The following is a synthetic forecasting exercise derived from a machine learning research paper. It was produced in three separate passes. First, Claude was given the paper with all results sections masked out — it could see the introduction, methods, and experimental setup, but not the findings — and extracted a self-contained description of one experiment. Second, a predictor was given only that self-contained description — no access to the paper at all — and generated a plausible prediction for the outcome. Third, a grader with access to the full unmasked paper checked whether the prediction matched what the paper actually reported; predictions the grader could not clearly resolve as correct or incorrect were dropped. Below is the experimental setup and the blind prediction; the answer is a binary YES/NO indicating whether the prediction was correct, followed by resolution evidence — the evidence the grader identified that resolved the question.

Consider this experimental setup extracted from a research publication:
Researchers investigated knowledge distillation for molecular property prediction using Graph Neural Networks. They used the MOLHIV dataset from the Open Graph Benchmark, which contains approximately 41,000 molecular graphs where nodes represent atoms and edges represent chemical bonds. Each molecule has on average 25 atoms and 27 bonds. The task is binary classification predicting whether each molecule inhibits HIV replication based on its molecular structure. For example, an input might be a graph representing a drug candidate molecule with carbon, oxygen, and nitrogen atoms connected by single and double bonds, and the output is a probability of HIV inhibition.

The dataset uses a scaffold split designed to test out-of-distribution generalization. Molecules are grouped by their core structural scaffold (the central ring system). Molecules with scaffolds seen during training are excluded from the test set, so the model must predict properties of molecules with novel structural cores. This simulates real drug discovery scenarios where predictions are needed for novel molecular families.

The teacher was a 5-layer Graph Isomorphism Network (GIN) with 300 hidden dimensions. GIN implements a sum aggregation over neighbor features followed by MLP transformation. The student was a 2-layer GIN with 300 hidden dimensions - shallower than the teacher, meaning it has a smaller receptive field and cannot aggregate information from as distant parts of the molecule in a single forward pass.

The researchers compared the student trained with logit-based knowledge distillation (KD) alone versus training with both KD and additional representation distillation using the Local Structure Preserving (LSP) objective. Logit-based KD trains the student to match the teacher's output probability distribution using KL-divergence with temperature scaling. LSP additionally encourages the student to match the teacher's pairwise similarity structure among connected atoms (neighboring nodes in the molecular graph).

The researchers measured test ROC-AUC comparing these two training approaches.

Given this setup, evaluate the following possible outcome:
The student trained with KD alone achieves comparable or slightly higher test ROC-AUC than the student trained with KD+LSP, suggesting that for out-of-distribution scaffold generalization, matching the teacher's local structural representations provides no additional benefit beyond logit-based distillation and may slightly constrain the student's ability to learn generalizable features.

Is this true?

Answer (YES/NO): YES